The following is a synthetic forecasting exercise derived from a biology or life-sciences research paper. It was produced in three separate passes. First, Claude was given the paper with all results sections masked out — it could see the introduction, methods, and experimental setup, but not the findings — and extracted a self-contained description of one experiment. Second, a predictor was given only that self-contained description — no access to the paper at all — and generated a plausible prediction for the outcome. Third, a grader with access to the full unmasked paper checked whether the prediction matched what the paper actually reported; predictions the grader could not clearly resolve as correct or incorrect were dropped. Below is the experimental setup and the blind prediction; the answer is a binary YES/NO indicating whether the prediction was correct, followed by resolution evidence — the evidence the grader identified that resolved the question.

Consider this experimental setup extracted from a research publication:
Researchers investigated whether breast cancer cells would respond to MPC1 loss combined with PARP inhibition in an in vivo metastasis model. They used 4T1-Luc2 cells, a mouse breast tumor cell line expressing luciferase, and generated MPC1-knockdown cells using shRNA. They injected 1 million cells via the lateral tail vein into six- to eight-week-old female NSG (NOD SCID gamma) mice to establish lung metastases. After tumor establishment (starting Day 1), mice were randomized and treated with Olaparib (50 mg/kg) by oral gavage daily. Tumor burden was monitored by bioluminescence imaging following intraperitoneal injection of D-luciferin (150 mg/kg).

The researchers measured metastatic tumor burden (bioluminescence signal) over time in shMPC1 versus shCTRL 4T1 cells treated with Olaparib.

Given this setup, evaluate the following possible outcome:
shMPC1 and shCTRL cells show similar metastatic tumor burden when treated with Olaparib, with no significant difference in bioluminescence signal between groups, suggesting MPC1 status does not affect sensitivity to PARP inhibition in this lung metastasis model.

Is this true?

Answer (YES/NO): NO